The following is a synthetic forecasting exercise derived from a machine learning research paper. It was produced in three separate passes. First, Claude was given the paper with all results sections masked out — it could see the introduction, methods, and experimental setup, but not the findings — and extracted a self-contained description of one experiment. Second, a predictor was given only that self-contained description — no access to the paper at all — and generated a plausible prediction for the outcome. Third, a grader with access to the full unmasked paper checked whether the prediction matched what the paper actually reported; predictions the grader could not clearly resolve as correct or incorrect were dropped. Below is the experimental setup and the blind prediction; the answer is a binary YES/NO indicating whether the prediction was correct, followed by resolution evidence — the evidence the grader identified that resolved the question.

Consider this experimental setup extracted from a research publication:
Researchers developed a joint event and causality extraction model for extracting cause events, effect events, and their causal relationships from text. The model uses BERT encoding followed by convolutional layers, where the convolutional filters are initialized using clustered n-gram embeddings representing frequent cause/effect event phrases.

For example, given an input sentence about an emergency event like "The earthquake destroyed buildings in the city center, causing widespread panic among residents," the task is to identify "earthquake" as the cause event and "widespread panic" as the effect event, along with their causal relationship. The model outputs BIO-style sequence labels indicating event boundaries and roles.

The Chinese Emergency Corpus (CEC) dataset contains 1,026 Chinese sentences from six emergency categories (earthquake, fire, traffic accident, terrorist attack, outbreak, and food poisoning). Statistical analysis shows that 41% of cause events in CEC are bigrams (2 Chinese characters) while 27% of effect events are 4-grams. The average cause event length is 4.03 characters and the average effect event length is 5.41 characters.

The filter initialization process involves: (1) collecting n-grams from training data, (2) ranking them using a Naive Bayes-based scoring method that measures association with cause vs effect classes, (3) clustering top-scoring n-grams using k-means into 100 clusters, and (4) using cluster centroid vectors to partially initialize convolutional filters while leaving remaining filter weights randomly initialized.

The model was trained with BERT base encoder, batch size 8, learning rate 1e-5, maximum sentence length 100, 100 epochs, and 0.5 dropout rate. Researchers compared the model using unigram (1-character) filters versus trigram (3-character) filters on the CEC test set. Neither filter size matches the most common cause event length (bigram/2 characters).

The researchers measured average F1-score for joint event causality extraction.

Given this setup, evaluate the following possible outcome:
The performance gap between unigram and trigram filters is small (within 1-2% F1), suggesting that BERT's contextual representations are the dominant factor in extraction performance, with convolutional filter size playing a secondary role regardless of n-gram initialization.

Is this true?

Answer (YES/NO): YES